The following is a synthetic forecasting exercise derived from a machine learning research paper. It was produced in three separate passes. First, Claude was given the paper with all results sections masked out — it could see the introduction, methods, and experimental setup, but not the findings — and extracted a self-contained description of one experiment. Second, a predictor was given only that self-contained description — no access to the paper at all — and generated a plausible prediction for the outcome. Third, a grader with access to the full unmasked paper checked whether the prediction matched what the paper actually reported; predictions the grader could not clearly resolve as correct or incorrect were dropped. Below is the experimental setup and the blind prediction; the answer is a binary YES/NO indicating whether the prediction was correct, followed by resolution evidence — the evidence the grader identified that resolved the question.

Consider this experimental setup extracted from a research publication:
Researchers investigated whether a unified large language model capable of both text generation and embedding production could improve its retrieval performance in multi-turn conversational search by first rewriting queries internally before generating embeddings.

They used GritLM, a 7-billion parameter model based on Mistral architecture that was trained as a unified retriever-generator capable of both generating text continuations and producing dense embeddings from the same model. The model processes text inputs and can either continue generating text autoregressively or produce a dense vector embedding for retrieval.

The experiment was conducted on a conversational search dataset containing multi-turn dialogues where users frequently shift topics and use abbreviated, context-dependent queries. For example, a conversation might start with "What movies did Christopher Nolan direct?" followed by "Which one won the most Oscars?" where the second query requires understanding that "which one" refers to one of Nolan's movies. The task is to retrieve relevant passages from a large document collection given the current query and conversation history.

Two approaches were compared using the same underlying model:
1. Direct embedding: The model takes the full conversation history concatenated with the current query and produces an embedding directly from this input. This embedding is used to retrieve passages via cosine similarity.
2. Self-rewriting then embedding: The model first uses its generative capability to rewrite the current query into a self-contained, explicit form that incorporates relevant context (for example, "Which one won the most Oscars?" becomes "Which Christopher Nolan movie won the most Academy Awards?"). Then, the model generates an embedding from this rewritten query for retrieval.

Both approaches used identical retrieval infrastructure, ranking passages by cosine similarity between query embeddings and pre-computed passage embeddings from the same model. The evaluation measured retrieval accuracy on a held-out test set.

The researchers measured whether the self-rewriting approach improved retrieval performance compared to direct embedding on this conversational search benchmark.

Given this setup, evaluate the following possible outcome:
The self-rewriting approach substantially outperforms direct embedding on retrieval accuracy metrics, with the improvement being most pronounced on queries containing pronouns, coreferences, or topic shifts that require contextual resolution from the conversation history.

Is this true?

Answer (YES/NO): NO